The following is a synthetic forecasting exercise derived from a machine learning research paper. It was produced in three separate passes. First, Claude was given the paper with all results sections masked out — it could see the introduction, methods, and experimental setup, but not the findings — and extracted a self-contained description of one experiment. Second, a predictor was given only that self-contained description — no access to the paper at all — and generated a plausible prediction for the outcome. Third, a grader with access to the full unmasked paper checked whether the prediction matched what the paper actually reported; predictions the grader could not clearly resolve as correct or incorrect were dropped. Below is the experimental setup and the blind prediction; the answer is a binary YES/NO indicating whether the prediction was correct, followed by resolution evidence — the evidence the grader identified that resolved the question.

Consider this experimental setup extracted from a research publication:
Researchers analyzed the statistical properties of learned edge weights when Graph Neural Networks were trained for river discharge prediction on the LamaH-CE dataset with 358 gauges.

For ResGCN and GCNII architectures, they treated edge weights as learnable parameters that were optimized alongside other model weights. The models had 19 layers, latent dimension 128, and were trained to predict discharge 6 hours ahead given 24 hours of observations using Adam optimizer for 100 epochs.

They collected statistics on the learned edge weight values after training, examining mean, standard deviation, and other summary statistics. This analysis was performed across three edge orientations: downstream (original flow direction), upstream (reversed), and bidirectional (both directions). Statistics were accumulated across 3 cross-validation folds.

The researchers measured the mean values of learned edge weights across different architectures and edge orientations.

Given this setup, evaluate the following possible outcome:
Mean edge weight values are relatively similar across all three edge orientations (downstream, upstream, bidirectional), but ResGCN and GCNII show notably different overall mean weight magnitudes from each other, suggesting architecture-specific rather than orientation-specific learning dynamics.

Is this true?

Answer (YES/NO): NO